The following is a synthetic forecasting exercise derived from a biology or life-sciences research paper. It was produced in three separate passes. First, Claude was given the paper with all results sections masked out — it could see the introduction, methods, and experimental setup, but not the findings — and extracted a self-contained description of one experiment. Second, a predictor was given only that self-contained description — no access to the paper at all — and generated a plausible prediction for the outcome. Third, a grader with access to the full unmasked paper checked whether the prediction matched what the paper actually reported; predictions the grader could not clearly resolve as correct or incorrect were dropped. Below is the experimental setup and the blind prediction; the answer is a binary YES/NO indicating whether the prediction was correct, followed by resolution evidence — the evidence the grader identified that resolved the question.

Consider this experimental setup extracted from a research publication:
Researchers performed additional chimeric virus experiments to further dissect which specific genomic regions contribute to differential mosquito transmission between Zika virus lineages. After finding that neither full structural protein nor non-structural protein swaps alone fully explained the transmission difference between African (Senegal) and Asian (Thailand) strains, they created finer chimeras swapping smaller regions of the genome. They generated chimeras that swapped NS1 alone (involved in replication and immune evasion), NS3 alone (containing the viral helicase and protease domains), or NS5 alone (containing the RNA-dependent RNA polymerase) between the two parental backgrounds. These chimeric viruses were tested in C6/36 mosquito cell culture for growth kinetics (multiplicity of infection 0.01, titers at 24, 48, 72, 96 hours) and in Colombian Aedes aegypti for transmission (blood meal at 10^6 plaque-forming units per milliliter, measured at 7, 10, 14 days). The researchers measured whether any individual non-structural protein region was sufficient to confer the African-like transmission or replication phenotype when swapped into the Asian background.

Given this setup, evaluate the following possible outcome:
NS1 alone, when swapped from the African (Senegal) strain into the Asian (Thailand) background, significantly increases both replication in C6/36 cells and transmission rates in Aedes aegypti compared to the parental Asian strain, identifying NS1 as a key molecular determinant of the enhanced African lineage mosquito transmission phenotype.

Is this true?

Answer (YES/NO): NO